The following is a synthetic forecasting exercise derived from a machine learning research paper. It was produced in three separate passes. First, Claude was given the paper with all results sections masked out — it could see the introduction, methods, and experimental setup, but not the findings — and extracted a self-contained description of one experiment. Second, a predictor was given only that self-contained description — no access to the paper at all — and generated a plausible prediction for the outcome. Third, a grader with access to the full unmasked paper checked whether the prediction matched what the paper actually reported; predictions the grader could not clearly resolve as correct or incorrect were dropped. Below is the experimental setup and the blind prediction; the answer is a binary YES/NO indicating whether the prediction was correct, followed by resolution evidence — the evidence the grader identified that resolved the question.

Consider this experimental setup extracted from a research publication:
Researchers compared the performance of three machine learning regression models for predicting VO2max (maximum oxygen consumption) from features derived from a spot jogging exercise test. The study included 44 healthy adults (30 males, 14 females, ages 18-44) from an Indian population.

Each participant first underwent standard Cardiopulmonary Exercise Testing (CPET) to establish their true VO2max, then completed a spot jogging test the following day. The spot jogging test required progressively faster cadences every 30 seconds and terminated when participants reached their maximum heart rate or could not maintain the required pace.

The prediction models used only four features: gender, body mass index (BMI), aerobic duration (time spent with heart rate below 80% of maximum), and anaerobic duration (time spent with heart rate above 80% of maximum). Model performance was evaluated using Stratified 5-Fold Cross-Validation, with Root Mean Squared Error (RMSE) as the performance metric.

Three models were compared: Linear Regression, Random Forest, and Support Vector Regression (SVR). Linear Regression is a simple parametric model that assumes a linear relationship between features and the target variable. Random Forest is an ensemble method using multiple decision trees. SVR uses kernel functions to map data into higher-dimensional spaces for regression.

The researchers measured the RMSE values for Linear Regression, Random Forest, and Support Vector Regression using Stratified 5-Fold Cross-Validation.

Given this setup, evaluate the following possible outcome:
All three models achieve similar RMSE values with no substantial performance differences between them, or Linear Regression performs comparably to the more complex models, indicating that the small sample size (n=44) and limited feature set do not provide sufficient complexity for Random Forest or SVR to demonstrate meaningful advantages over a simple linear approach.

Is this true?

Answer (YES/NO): NO